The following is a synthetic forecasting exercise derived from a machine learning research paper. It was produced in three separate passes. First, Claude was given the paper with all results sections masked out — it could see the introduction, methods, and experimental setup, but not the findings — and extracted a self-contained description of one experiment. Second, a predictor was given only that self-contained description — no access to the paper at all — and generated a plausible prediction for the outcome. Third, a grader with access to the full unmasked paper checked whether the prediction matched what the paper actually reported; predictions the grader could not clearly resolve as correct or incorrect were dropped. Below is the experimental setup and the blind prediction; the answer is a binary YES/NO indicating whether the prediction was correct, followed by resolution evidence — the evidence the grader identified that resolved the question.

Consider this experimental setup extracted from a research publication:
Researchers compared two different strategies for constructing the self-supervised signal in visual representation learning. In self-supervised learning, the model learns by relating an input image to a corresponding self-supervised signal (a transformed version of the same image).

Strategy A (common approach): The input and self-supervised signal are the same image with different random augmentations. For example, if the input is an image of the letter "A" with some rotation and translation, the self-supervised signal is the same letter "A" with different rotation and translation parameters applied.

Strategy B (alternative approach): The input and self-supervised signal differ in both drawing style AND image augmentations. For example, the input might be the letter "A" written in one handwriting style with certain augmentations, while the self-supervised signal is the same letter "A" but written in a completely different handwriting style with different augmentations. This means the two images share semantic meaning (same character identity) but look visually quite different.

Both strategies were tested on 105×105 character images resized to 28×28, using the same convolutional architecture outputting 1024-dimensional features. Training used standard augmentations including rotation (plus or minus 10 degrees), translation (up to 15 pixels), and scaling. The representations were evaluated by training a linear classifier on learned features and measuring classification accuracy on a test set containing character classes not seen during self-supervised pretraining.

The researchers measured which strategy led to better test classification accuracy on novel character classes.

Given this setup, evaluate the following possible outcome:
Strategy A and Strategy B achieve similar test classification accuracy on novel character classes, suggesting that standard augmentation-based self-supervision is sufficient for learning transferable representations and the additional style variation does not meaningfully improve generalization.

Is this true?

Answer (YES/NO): NO